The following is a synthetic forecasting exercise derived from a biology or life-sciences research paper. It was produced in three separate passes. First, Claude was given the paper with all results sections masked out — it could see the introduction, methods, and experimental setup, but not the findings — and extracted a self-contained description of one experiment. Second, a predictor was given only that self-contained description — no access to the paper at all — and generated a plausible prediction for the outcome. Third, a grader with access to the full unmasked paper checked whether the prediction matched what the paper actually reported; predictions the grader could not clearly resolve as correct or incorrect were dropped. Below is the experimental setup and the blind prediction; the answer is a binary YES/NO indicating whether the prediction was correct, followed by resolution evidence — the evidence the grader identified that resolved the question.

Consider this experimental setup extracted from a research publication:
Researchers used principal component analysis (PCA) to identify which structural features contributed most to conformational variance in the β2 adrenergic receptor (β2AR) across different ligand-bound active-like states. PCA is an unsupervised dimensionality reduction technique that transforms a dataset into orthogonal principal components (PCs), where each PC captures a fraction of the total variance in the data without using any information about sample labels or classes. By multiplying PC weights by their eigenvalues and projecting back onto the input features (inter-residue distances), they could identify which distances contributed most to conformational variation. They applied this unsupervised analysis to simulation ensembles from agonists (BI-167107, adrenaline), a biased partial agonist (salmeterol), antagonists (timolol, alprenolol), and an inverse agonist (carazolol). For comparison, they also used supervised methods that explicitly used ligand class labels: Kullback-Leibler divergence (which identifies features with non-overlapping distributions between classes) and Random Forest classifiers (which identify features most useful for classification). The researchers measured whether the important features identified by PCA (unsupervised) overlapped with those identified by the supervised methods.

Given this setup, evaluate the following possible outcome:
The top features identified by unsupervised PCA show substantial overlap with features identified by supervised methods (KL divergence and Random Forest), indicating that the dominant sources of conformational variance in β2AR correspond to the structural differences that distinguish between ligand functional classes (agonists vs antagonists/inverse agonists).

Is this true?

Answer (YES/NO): YES